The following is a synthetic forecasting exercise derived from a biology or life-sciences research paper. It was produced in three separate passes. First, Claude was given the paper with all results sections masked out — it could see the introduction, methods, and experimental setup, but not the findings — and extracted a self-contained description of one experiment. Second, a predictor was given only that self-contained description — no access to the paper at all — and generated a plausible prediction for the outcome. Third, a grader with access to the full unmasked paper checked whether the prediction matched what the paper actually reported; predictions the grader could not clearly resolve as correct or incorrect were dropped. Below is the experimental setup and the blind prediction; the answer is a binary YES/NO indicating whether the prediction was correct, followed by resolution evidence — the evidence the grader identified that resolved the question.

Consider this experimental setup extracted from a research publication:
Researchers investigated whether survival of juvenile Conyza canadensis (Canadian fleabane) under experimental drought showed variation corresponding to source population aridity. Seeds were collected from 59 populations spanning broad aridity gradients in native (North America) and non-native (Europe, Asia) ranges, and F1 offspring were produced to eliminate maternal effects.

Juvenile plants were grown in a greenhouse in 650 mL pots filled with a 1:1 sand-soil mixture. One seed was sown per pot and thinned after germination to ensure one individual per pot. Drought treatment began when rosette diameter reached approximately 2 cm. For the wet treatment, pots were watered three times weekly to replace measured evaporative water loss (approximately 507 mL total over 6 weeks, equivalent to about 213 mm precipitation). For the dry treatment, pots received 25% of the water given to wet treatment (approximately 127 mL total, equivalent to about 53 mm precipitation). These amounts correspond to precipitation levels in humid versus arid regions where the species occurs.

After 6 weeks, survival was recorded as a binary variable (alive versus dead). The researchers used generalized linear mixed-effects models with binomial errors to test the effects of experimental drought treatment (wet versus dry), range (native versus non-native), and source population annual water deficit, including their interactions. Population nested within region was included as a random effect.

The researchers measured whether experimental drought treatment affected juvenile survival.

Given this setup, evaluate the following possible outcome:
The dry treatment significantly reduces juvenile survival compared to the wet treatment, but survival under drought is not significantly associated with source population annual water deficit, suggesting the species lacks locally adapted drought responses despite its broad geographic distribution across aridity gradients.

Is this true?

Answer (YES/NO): NO